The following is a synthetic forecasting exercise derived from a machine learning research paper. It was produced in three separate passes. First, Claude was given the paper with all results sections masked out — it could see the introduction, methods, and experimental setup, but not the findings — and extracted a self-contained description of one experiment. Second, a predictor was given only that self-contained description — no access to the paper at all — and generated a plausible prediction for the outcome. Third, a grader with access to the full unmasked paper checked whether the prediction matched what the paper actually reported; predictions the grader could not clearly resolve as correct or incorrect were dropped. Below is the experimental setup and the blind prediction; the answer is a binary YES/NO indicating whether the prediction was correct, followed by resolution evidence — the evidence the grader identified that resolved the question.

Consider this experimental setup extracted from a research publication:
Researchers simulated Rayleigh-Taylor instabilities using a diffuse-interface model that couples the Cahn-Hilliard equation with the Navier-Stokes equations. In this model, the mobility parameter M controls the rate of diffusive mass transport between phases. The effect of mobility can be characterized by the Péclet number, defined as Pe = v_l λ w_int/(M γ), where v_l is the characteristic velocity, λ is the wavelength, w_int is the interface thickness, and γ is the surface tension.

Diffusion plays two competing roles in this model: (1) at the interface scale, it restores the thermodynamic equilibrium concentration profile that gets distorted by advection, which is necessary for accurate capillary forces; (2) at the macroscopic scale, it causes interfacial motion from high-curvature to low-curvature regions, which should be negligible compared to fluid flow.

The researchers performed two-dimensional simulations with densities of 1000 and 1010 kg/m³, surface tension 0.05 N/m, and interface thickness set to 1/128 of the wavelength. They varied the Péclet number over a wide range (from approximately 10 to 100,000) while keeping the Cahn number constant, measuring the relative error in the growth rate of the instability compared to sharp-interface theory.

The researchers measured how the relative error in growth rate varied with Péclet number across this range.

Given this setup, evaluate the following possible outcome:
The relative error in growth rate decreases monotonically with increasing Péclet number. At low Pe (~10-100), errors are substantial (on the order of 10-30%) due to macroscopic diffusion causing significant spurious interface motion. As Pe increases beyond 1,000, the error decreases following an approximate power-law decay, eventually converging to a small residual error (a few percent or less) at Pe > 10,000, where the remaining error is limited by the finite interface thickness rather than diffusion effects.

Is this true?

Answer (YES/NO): NO